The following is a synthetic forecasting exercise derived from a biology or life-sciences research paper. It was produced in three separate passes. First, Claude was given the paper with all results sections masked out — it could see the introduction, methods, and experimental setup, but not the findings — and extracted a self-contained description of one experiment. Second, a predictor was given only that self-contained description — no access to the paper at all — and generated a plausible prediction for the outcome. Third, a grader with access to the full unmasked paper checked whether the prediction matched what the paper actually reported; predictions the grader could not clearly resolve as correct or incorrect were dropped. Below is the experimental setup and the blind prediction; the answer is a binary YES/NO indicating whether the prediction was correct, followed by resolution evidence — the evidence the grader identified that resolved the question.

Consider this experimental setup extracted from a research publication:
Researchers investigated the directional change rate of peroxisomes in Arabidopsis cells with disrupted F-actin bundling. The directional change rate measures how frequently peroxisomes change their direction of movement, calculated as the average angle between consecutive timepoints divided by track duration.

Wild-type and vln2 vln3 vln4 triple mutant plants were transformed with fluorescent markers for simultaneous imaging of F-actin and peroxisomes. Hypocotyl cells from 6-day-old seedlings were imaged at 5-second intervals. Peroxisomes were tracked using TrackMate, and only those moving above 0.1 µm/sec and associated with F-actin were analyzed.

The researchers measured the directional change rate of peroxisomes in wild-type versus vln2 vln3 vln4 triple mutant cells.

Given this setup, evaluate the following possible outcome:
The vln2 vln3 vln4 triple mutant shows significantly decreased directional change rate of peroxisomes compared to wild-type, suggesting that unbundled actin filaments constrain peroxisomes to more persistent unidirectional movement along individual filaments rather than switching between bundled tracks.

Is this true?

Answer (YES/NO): NO